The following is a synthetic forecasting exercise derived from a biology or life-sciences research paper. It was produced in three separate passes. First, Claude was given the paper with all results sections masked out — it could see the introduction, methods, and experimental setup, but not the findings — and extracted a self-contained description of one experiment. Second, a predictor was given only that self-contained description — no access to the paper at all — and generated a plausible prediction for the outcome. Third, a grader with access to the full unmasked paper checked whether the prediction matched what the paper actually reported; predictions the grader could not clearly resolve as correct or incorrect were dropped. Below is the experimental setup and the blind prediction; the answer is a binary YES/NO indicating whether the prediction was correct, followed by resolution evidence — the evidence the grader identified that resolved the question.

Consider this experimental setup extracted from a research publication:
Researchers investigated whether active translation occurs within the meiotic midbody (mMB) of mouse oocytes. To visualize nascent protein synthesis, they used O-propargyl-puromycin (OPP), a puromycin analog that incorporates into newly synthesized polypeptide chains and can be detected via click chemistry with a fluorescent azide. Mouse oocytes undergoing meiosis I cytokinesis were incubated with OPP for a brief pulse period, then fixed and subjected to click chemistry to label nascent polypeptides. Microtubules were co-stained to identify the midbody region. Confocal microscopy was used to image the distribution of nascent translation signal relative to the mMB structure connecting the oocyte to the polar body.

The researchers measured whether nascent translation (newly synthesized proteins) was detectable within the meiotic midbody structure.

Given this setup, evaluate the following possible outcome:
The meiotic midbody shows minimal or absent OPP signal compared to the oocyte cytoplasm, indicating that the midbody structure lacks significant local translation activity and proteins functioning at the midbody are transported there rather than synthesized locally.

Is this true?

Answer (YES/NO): NO